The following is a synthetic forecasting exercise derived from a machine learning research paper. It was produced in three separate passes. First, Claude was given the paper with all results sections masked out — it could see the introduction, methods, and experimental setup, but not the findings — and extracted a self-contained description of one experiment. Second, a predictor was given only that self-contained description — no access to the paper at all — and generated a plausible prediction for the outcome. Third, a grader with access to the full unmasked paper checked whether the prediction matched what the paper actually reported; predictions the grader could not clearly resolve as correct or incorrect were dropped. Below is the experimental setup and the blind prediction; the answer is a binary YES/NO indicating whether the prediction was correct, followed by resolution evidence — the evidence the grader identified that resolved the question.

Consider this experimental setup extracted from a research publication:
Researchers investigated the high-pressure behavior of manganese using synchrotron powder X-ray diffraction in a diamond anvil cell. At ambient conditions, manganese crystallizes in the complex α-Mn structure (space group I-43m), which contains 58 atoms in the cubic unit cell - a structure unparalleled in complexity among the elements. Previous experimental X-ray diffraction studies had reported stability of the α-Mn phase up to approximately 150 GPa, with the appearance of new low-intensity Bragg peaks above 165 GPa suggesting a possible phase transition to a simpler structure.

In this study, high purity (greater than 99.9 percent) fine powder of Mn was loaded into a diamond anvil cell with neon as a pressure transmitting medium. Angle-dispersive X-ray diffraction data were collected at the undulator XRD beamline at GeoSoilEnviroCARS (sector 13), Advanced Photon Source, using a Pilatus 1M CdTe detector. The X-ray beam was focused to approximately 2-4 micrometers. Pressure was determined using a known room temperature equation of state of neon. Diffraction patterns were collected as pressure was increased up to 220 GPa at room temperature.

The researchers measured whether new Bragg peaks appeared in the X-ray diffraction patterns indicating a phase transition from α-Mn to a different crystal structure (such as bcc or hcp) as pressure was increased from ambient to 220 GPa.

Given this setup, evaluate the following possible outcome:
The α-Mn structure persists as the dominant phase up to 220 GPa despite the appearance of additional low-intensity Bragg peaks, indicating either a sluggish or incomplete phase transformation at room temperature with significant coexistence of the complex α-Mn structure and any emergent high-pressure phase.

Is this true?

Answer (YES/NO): NO